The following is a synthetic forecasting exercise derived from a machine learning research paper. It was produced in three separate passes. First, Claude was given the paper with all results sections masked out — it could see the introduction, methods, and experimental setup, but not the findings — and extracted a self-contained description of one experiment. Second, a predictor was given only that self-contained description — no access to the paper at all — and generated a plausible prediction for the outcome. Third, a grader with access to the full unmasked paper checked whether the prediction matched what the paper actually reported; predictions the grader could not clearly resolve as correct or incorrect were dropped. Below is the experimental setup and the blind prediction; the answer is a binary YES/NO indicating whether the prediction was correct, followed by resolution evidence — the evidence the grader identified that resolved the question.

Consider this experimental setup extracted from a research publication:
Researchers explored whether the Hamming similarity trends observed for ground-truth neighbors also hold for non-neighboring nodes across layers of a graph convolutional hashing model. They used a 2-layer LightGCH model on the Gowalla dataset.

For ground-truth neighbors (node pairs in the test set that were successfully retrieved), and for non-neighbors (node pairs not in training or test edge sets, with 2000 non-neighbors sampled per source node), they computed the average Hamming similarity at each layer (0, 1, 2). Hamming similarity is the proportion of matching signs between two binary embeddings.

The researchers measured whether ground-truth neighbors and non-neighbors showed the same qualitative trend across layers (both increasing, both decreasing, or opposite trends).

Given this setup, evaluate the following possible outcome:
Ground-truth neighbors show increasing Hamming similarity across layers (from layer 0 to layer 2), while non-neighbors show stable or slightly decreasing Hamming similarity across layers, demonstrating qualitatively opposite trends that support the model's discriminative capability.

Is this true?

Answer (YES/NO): NO